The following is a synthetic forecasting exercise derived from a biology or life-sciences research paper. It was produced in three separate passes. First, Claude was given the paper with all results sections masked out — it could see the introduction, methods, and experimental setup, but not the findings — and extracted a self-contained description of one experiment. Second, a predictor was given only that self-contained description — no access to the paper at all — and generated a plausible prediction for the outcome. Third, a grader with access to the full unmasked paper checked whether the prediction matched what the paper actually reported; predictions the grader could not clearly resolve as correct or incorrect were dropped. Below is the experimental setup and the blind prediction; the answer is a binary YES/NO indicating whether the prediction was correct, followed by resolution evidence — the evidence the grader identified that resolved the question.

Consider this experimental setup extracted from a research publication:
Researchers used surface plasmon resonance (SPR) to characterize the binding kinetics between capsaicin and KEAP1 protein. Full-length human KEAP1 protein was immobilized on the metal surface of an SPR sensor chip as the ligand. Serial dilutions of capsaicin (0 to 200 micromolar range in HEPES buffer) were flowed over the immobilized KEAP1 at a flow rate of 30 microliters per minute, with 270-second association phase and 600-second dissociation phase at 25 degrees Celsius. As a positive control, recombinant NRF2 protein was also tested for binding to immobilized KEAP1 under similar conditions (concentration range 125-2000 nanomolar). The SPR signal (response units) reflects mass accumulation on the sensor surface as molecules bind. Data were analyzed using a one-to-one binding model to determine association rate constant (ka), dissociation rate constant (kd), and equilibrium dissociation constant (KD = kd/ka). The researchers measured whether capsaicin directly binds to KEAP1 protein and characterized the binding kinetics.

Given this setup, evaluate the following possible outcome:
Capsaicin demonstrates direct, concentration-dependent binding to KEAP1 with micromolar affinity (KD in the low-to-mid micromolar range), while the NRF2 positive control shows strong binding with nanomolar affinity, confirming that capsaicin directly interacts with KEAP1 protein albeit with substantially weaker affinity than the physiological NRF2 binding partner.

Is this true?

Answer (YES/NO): YES